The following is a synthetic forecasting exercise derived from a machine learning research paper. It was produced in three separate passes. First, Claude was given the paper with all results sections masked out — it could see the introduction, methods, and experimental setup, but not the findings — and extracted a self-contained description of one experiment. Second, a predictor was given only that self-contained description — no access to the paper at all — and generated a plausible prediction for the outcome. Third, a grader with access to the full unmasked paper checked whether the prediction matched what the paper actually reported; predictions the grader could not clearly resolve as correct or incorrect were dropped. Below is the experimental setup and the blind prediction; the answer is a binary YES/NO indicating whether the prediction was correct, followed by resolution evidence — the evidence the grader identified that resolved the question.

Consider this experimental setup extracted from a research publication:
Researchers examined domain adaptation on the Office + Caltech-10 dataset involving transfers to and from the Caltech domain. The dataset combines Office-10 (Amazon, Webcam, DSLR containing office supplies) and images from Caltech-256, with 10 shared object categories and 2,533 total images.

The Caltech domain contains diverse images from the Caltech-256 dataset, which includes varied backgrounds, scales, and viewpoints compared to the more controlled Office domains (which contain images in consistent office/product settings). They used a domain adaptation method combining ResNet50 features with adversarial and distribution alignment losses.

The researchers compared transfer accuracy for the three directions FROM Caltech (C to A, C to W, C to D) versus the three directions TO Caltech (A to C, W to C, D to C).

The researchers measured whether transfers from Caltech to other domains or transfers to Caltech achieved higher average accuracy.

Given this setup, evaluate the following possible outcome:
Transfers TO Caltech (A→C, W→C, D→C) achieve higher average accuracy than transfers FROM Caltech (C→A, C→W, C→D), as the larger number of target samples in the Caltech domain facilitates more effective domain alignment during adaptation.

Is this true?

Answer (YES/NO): NO